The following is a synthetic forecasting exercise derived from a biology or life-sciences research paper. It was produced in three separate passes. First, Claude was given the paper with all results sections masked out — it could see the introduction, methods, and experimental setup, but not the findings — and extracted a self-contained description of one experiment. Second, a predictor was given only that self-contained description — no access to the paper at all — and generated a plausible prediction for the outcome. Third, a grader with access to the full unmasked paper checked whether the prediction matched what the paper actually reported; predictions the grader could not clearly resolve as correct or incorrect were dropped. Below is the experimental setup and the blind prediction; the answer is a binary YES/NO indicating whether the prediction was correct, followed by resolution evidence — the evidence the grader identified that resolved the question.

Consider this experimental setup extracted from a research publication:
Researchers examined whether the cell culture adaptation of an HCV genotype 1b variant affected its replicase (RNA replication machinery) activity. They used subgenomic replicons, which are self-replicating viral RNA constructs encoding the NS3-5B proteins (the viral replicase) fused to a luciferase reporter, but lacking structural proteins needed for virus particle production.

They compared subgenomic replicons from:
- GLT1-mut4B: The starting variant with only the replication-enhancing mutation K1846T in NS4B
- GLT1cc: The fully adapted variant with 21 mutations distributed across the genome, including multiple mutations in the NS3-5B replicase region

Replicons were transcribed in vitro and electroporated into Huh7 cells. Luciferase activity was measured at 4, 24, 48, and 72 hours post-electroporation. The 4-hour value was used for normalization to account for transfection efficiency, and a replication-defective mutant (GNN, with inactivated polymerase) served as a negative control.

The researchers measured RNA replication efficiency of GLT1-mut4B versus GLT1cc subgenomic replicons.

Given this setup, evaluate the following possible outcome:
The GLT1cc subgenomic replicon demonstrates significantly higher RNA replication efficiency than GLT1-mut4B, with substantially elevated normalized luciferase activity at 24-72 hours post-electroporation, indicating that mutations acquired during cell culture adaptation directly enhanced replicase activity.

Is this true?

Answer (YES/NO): YES